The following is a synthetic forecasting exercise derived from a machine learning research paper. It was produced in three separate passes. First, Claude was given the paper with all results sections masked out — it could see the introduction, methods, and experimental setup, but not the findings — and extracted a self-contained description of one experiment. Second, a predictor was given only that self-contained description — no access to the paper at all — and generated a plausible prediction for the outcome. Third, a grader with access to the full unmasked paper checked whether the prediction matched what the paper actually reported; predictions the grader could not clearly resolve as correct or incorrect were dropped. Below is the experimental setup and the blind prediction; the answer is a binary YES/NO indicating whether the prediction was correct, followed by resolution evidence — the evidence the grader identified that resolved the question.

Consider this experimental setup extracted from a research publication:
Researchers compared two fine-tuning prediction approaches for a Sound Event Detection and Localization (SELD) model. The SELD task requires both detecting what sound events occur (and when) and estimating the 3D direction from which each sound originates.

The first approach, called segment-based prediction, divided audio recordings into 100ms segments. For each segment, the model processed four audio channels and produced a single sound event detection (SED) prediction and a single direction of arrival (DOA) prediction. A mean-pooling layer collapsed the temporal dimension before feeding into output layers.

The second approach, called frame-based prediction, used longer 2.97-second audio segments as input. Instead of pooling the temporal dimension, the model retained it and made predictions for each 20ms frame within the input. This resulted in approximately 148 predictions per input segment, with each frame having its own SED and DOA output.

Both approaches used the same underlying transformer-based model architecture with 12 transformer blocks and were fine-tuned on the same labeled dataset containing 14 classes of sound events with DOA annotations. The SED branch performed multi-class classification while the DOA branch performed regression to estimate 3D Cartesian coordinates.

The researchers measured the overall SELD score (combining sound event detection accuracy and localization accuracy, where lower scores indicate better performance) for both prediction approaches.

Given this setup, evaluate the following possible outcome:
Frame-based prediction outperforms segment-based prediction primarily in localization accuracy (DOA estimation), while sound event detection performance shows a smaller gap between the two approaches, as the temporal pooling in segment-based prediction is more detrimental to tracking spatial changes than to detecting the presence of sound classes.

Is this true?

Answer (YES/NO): NO